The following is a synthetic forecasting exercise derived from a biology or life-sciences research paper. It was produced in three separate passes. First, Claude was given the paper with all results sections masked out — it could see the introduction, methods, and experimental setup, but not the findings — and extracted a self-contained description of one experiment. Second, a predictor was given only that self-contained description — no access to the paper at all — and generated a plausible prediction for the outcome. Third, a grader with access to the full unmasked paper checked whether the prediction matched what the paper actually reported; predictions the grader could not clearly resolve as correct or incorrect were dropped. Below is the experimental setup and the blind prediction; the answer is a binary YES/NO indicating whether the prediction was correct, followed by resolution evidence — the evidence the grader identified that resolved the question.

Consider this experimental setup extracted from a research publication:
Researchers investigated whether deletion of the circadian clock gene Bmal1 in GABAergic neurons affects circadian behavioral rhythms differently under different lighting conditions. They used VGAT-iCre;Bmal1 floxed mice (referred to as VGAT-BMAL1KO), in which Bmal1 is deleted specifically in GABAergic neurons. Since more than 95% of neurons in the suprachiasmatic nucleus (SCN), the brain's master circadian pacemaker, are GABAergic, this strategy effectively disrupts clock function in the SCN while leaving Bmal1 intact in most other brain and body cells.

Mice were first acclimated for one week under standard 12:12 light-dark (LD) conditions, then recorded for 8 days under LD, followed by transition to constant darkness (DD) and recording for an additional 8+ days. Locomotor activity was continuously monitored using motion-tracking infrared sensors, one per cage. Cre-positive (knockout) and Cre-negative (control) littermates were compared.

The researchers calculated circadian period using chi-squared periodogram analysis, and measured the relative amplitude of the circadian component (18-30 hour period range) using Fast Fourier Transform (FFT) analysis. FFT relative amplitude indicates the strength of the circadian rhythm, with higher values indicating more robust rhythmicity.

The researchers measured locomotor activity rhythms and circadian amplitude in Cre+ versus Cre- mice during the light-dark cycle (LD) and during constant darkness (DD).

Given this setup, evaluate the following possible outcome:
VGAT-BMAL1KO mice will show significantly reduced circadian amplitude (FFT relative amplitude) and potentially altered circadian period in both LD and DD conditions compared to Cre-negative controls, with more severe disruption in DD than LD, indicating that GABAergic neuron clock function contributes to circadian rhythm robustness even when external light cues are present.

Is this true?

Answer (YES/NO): YES